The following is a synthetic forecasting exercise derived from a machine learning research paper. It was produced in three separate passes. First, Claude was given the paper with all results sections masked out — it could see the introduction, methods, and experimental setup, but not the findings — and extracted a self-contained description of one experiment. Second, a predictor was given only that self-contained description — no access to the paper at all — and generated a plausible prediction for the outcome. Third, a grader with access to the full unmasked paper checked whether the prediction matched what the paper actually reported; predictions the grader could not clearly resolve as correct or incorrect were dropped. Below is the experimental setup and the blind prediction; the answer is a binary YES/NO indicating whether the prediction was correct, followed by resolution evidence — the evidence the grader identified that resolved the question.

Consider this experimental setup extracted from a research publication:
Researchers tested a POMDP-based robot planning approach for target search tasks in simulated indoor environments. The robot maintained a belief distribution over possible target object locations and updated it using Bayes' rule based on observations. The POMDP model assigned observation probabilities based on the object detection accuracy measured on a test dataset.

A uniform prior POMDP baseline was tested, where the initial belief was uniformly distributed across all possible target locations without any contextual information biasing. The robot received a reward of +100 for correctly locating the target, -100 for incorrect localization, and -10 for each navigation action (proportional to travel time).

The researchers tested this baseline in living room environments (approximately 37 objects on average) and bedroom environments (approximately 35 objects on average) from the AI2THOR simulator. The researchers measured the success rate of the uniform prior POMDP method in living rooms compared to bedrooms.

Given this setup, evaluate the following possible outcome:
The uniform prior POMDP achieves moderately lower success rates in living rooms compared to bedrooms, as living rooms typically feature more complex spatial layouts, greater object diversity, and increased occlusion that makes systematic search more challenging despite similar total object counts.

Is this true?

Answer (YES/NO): NO